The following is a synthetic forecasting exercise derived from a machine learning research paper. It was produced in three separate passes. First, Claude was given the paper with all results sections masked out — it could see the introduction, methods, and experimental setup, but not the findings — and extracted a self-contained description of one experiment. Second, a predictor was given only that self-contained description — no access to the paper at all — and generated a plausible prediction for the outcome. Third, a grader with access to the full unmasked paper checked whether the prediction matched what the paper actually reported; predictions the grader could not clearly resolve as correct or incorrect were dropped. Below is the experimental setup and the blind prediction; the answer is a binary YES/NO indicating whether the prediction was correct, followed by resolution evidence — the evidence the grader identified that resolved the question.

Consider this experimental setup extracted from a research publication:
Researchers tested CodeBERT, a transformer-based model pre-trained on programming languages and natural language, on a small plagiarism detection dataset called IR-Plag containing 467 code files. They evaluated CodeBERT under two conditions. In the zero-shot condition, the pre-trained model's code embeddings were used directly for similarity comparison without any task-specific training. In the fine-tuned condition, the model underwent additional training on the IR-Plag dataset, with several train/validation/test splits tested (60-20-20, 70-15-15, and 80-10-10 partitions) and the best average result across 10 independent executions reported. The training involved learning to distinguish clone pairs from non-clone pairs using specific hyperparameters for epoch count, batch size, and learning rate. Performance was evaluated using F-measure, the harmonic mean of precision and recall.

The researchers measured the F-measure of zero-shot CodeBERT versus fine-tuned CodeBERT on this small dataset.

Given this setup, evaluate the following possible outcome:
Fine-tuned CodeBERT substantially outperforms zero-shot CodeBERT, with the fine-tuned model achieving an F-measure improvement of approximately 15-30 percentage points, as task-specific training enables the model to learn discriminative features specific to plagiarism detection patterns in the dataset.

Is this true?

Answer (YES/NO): NO